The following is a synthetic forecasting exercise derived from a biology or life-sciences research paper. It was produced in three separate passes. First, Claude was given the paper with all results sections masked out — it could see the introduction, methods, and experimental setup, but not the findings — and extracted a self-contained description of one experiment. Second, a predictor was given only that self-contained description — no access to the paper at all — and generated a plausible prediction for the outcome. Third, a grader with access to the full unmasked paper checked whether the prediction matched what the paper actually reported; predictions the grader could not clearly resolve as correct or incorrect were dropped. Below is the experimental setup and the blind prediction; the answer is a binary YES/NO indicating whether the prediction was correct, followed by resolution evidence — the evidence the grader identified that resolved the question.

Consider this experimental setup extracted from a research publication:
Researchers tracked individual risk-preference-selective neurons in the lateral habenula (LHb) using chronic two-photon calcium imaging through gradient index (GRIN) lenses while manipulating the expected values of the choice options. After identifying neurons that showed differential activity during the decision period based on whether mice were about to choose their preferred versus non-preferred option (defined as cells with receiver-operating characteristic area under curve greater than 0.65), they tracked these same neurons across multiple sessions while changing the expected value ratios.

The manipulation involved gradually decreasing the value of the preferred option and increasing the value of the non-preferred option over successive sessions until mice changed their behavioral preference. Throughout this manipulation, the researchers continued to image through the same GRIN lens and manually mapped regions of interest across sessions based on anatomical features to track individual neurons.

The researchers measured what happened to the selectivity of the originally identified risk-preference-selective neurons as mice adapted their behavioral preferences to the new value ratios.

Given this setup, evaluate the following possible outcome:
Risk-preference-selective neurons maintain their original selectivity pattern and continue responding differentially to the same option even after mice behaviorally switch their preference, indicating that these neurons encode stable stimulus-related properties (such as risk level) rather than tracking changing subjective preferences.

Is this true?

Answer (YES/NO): NO